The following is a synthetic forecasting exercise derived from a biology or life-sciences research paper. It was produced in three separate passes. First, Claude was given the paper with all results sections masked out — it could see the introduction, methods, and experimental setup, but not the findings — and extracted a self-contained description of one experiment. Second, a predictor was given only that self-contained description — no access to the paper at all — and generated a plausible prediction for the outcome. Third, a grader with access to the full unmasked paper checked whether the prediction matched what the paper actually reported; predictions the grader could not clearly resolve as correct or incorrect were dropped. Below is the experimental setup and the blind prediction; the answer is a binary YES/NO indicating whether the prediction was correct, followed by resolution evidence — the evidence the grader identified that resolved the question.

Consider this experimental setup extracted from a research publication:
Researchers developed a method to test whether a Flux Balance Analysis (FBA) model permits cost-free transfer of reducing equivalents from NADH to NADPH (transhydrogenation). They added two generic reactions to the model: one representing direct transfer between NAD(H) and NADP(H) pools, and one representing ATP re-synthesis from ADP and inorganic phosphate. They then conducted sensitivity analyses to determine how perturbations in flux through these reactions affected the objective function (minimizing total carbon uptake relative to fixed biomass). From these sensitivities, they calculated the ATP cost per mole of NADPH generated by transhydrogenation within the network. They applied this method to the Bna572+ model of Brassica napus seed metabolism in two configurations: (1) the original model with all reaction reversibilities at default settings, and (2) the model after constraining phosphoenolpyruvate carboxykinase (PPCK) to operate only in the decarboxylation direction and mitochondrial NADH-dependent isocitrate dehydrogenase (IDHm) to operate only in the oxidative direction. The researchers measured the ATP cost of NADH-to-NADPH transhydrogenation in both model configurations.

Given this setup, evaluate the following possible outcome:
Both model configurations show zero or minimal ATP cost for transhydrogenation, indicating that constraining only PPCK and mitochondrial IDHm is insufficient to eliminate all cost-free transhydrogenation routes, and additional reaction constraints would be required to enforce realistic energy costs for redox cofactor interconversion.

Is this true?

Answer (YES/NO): NO